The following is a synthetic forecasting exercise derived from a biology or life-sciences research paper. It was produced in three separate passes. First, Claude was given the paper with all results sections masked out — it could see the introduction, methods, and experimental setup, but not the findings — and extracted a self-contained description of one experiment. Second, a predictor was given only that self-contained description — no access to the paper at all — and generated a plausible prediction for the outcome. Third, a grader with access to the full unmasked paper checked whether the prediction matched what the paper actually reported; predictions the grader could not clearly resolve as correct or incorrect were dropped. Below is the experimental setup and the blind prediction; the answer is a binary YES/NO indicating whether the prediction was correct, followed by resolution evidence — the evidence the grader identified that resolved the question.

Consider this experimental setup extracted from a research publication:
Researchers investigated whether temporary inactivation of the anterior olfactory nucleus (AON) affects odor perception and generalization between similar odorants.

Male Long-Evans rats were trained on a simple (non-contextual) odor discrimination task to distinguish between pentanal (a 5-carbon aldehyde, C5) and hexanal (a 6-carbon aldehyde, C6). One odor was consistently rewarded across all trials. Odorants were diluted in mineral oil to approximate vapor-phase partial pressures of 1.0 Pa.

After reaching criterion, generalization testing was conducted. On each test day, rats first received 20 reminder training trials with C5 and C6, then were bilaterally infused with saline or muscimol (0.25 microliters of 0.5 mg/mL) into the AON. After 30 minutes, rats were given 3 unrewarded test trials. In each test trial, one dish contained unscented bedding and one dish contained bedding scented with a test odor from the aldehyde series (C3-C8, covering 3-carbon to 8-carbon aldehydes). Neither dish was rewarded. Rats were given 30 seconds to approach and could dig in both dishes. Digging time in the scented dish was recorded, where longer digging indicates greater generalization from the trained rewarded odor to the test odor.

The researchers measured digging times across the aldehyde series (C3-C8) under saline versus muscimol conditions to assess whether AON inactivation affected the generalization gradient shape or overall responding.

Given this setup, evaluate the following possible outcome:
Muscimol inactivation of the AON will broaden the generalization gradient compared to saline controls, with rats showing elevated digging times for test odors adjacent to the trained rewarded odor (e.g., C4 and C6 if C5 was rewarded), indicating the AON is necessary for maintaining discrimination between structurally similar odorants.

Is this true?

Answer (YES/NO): NO